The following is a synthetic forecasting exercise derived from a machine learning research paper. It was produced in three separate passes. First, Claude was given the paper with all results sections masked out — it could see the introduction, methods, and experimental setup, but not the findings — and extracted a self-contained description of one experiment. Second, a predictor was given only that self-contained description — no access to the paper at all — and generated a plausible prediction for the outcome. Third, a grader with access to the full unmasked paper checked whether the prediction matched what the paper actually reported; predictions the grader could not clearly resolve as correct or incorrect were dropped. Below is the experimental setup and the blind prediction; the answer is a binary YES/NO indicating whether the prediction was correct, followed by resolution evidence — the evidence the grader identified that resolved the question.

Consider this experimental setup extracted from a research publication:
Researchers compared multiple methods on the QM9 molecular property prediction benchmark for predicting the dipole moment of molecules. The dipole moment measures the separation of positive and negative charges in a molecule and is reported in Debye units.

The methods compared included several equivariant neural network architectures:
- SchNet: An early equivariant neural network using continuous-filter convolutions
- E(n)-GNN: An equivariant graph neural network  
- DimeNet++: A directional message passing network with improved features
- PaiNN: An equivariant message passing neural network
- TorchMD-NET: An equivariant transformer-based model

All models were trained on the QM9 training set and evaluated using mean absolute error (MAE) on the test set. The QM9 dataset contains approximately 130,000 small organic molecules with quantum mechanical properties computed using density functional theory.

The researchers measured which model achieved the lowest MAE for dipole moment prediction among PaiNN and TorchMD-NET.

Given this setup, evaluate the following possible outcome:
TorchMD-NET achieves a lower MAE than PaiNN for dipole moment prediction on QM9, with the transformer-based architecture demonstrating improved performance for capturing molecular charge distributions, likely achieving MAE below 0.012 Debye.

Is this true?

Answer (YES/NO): YES